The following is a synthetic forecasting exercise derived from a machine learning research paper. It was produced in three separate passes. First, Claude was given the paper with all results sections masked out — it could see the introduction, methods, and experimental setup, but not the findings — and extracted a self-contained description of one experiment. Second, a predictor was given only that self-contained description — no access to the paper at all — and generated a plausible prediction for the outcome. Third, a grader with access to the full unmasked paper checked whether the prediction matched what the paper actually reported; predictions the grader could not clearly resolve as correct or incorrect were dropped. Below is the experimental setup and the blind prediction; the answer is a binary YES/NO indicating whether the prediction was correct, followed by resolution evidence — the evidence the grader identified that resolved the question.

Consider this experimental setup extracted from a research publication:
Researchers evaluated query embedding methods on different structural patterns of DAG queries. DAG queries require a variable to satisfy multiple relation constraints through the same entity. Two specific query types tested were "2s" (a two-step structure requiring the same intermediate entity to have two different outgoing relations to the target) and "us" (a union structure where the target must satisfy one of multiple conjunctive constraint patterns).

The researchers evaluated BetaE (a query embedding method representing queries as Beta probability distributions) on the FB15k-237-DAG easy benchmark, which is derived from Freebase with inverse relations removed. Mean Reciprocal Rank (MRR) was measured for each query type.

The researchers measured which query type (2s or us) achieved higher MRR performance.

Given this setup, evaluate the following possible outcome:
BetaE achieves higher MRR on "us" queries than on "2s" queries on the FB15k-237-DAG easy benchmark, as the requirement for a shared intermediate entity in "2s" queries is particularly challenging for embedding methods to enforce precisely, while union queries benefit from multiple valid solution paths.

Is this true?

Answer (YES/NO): NO